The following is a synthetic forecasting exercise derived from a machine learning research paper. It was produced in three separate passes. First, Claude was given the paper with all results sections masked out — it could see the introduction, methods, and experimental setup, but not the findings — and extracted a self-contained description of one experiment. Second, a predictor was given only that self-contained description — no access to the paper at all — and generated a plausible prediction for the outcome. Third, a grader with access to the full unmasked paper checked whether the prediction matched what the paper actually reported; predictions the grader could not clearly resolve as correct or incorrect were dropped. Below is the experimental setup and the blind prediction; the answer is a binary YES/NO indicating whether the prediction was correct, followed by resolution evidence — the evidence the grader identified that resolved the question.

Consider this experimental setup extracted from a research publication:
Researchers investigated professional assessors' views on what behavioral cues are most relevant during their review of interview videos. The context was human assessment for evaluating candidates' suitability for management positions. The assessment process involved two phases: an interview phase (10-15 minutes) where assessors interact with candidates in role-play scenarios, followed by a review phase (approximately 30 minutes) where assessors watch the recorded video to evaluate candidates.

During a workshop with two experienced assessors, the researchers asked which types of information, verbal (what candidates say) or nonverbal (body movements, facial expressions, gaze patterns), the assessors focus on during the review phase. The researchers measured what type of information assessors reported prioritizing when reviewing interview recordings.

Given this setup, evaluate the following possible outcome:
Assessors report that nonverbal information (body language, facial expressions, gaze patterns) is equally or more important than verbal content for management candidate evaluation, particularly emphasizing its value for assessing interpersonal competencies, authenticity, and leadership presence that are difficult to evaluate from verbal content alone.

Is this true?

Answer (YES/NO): NO